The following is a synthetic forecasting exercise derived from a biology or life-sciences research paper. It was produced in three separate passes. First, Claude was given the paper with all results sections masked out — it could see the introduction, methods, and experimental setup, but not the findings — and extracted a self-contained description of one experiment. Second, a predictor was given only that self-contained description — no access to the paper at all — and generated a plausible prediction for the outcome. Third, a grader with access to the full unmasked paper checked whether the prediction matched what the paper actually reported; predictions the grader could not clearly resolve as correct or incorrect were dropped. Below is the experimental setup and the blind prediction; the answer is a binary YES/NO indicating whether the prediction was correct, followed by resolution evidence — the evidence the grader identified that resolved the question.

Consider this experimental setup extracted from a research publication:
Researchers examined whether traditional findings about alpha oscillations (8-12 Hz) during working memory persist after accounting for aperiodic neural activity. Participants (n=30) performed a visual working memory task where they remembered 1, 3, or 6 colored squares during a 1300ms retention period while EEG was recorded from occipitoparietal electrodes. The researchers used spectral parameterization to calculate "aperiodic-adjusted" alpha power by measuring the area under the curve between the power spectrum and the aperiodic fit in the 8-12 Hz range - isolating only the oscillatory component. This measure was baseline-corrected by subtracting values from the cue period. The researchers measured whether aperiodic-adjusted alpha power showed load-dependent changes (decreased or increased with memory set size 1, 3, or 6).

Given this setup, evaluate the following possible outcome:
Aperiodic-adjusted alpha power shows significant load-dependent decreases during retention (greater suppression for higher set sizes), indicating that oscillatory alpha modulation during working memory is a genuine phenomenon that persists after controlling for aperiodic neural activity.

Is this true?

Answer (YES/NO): YES